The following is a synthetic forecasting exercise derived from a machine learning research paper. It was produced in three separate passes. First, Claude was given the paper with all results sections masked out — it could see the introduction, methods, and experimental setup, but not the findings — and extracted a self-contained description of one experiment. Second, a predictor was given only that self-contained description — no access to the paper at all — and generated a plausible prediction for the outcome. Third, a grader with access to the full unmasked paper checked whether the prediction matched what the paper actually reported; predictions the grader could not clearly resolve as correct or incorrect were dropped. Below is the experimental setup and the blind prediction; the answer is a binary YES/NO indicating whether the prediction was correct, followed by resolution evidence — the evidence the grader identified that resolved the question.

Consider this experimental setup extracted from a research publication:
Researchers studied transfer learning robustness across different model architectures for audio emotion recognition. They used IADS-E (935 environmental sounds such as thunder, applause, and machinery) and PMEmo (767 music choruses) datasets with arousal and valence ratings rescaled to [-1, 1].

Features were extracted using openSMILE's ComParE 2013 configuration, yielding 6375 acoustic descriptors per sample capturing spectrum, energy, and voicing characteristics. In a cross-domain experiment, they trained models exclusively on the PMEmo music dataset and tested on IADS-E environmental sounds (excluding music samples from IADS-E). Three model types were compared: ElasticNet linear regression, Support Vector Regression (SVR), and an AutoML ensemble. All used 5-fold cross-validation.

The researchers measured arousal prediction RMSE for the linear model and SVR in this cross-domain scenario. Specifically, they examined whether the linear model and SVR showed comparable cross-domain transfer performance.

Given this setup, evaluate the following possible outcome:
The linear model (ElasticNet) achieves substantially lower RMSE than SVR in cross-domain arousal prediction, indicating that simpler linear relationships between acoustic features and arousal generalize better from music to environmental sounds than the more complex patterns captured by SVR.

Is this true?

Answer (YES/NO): NO